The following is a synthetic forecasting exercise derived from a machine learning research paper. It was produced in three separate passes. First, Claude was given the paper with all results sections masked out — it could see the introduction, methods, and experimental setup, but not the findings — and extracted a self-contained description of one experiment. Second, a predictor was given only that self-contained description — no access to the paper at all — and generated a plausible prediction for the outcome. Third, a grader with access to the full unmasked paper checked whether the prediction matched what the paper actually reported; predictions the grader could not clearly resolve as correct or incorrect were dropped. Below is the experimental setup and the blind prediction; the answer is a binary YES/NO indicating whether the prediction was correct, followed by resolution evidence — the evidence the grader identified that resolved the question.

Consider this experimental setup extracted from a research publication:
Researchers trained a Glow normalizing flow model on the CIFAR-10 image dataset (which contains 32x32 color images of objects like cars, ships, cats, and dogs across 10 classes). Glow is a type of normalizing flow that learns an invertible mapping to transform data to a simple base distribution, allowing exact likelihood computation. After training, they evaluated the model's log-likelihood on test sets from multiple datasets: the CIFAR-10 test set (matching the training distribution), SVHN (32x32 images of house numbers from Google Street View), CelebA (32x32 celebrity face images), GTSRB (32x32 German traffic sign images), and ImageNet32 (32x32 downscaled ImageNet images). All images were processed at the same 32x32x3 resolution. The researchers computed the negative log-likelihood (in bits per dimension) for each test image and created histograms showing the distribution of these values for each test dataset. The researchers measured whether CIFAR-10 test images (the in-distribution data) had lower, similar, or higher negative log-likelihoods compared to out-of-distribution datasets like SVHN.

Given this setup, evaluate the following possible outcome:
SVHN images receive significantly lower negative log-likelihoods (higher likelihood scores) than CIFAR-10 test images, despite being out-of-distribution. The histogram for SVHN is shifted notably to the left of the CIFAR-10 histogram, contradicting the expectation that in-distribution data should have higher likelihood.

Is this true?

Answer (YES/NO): YES